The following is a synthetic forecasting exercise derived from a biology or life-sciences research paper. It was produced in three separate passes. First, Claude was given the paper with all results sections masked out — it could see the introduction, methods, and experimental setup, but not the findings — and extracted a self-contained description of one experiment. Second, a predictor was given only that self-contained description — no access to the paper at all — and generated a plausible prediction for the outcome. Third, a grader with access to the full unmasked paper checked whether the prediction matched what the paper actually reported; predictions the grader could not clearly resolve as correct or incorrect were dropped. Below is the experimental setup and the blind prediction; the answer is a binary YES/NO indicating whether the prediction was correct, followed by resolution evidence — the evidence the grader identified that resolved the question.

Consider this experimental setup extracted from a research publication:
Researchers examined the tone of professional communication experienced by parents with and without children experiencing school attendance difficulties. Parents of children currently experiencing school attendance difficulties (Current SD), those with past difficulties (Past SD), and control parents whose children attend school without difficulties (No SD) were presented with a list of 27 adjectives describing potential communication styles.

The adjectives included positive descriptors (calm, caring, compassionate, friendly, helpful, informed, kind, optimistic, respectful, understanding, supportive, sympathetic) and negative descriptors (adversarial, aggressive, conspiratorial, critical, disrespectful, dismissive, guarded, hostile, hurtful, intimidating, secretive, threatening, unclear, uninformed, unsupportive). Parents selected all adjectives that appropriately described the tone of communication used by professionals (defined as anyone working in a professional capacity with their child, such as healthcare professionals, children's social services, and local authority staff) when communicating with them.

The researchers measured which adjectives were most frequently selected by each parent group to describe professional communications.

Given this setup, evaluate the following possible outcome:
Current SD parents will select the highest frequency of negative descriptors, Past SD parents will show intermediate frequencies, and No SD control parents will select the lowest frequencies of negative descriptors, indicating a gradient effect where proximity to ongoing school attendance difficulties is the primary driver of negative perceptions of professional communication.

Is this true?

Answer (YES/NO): NO